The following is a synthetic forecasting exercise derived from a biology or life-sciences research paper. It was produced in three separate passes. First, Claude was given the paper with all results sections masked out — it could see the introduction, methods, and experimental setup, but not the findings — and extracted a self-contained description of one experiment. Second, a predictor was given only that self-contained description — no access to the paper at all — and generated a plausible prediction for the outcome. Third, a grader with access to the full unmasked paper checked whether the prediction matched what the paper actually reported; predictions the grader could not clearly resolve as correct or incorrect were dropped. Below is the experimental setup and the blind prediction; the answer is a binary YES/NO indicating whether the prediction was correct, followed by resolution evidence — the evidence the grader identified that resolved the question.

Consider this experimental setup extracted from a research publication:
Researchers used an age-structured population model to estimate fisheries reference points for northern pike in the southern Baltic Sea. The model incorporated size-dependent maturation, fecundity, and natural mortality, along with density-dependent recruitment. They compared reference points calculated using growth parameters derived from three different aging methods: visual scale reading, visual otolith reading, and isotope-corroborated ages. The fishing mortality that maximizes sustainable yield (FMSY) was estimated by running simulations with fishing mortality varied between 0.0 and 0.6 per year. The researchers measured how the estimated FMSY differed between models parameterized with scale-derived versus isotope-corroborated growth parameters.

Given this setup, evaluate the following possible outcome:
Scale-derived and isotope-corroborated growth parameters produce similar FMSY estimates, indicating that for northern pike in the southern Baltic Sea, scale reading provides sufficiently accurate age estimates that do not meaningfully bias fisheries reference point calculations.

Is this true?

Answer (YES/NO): NO